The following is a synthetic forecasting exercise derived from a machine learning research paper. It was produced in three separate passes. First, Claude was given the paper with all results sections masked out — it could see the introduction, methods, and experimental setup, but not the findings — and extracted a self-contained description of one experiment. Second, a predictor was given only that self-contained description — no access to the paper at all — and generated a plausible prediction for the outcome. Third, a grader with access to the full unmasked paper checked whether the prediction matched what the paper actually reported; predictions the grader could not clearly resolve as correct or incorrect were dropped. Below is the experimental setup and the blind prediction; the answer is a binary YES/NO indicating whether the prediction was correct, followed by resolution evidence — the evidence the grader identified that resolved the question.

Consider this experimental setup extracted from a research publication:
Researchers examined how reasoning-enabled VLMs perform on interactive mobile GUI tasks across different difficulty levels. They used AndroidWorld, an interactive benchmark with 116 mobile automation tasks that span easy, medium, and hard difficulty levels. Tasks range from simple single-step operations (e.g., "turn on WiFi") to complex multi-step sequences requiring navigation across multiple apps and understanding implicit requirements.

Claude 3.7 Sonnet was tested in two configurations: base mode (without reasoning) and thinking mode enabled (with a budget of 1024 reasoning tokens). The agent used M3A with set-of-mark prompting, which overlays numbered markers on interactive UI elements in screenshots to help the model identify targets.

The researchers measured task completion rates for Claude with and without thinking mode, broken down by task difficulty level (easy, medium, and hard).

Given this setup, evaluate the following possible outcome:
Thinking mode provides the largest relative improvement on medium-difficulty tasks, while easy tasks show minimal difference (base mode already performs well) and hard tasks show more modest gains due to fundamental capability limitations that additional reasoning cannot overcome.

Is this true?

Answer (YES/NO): NO